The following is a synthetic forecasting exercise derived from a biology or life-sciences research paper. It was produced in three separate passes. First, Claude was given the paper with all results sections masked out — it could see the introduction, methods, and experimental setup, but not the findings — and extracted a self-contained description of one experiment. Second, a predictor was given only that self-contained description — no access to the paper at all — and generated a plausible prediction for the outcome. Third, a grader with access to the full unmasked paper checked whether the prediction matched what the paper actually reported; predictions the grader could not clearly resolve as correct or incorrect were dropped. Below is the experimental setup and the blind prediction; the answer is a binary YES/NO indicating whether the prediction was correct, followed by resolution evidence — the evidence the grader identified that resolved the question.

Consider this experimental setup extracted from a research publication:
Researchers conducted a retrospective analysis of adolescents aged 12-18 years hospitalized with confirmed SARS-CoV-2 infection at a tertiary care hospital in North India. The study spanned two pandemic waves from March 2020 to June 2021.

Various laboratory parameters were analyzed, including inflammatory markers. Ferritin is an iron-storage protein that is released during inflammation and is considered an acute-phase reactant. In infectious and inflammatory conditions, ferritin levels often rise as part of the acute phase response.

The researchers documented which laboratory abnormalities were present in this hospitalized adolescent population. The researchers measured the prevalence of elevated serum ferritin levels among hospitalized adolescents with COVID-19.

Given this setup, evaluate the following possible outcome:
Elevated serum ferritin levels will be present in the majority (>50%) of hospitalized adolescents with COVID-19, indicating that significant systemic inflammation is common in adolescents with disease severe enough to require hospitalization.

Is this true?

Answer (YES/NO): NO